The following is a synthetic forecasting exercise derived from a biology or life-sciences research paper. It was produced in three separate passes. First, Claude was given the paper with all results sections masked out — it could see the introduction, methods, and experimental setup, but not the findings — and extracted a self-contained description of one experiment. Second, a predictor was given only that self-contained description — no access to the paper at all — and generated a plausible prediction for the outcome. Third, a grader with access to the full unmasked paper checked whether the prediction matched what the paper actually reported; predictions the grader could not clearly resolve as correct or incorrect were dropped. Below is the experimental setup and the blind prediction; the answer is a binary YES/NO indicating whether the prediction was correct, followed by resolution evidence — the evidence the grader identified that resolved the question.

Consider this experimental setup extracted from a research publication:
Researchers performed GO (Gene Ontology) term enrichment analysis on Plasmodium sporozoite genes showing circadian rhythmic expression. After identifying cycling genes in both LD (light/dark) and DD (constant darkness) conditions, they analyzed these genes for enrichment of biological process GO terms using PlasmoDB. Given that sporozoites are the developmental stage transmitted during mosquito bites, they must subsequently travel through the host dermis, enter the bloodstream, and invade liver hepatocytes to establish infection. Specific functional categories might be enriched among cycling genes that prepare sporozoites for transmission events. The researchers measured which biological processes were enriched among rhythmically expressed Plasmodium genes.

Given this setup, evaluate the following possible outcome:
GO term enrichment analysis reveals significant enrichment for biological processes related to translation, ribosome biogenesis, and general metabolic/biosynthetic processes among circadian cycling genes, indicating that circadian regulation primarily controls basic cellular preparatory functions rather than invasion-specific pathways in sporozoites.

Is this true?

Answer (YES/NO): NO